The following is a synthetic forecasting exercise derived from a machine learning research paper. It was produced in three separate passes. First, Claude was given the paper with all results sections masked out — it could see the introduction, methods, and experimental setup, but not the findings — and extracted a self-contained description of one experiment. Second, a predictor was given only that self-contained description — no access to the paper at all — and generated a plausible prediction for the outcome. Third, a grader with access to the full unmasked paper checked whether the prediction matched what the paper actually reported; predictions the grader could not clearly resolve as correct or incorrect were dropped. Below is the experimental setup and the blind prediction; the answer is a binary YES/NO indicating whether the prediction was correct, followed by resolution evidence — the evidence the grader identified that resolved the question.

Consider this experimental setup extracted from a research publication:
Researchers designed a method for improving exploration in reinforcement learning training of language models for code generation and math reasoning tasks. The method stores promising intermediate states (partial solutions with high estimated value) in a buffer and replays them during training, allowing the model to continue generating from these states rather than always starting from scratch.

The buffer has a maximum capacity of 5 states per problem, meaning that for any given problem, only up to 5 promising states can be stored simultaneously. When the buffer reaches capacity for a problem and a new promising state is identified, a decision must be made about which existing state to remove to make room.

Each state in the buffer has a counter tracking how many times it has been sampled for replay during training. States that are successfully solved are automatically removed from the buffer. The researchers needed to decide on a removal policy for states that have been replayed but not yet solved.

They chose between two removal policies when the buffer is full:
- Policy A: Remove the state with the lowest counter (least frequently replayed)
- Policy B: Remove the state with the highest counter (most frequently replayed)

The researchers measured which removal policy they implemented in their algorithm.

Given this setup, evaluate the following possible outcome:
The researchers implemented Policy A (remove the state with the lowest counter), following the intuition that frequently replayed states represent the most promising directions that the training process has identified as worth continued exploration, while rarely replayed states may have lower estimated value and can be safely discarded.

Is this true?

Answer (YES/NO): NO